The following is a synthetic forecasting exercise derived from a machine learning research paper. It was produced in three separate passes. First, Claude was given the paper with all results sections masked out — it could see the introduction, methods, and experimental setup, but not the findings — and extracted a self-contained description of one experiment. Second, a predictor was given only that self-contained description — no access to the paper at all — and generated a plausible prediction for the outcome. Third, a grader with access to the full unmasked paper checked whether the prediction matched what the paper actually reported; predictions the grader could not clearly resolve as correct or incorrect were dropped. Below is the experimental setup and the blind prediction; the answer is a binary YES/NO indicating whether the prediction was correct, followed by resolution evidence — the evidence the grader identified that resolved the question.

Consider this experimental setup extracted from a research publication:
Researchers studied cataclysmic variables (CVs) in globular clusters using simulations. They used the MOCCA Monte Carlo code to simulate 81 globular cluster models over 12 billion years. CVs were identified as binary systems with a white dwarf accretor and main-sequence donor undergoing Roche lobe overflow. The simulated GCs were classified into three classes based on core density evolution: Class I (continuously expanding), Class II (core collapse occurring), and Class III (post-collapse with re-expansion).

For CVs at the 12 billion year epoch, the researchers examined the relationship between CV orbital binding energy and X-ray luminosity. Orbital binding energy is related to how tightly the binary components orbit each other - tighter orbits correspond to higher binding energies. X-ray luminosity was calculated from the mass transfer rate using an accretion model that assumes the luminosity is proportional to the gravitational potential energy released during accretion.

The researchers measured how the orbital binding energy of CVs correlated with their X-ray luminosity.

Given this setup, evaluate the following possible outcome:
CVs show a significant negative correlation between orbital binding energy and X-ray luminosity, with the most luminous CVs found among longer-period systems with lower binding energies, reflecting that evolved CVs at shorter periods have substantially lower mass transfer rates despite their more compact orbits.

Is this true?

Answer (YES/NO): NO